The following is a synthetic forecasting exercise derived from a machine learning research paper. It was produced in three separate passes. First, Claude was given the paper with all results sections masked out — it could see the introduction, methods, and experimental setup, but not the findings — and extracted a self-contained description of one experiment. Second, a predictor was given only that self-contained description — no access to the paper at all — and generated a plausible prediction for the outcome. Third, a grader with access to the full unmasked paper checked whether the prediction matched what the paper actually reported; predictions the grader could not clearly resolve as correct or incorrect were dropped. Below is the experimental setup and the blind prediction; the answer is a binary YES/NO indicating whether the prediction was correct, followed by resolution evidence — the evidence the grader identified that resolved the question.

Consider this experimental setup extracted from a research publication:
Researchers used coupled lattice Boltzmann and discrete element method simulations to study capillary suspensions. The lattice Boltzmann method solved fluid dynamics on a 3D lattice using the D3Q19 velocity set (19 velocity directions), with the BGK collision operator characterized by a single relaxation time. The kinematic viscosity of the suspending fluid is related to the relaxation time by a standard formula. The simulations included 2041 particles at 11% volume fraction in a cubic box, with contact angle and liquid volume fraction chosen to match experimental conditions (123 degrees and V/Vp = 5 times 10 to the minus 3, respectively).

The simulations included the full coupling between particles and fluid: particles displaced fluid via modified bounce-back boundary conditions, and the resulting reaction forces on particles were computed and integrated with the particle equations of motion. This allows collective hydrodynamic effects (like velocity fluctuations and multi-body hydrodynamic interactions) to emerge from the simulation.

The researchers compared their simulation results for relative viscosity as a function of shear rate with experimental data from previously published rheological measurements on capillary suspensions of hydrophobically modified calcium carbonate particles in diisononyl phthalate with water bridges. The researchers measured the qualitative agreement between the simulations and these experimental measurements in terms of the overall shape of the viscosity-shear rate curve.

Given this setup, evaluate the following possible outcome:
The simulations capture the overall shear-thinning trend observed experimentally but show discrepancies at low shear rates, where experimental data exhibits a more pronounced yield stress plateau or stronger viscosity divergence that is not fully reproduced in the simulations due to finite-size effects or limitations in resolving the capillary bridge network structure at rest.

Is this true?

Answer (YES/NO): YES